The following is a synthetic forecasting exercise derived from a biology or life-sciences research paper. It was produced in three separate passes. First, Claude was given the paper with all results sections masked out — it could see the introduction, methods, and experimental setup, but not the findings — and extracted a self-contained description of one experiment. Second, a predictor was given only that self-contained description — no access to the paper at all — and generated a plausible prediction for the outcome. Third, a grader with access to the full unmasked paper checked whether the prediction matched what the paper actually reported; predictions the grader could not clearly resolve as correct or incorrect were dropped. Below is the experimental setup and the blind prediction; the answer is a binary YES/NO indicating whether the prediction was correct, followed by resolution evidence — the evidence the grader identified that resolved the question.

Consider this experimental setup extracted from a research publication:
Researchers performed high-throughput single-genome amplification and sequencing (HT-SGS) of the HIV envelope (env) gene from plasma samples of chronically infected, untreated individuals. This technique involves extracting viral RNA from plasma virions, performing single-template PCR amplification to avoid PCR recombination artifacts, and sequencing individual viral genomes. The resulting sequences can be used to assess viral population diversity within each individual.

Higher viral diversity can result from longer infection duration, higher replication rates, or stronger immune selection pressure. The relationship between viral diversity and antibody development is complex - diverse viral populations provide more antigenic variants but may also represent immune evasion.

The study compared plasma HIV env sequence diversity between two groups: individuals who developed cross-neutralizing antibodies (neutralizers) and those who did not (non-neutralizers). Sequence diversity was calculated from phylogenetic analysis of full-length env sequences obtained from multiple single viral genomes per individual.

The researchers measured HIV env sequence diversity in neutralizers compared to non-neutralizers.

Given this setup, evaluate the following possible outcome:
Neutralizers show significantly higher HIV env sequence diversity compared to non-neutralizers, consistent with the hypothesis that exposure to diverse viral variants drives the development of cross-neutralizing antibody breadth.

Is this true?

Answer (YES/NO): NO